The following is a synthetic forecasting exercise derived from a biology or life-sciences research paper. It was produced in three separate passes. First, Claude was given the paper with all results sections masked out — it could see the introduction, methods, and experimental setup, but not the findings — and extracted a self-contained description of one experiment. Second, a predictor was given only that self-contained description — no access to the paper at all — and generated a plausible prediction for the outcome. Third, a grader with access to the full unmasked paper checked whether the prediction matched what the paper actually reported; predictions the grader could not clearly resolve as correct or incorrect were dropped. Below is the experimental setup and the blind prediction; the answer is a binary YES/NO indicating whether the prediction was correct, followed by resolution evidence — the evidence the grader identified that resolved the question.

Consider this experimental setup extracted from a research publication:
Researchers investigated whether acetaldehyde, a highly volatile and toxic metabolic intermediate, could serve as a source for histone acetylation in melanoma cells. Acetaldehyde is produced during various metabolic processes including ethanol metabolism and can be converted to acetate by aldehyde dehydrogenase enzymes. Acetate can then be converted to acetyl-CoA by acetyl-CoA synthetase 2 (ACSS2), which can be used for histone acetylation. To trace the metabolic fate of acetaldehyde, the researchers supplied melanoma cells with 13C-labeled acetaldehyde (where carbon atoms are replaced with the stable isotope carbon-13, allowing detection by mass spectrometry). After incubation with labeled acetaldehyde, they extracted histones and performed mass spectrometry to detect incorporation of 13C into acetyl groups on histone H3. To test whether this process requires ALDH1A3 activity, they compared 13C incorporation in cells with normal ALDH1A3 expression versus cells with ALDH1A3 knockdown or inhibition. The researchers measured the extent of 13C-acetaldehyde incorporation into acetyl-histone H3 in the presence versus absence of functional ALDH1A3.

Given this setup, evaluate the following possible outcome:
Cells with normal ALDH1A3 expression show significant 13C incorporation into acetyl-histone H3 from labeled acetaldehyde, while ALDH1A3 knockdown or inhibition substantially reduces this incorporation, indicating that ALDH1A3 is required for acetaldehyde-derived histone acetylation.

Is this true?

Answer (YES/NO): YES